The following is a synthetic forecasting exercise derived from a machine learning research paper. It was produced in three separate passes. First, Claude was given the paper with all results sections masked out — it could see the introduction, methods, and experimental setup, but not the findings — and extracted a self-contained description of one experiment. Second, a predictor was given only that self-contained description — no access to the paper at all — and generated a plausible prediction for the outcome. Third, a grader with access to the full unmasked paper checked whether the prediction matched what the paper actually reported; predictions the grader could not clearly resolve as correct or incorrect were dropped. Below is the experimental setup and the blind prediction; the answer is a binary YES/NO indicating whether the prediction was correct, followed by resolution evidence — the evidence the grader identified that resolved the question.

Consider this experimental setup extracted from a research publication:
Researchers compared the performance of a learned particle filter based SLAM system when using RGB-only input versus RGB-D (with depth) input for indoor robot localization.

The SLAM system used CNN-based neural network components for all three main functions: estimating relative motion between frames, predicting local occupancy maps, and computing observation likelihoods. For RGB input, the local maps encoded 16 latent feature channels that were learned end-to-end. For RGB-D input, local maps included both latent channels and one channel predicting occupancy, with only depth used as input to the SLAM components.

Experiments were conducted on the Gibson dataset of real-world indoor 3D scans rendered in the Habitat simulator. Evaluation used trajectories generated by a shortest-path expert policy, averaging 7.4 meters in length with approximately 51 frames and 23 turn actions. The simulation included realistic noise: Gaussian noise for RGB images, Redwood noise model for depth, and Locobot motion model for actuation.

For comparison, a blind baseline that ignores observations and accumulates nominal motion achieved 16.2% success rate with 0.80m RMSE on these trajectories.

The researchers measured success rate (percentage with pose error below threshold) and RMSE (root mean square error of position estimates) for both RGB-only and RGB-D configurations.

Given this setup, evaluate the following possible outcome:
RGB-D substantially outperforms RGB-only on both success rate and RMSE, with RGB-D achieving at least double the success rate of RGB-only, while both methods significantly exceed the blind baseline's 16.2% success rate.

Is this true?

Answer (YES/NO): NO